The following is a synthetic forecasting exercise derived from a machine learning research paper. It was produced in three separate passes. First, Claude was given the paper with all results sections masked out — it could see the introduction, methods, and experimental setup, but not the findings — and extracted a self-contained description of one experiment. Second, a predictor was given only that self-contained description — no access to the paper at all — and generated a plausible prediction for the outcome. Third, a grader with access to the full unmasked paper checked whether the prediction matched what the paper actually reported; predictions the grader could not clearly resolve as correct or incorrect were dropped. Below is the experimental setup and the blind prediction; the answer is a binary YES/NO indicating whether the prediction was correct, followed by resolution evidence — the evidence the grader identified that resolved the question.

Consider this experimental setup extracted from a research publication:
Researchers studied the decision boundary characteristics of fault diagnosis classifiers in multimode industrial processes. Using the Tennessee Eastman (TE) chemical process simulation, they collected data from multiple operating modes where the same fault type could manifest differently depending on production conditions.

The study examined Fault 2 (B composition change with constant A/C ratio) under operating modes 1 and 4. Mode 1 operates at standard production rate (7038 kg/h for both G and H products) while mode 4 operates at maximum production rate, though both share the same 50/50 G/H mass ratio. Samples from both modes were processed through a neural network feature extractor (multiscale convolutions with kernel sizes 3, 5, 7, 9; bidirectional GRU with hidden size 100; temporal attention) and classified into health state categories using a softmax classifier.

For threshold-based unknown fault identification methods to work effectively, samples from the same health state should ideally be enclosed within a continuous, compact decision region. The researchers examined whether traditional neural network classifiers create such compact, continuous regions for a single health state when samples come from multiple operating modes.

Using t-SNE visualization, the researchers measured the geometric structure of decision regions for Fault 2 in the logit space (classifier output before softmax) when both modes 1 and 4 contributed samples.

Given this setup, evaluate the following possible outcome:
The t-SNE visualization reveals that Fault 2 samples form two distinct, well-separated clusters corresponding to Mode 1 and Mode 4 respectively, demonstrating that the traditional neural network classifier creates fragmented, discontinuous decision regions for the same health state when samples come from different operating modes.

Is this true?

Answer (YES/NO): YES